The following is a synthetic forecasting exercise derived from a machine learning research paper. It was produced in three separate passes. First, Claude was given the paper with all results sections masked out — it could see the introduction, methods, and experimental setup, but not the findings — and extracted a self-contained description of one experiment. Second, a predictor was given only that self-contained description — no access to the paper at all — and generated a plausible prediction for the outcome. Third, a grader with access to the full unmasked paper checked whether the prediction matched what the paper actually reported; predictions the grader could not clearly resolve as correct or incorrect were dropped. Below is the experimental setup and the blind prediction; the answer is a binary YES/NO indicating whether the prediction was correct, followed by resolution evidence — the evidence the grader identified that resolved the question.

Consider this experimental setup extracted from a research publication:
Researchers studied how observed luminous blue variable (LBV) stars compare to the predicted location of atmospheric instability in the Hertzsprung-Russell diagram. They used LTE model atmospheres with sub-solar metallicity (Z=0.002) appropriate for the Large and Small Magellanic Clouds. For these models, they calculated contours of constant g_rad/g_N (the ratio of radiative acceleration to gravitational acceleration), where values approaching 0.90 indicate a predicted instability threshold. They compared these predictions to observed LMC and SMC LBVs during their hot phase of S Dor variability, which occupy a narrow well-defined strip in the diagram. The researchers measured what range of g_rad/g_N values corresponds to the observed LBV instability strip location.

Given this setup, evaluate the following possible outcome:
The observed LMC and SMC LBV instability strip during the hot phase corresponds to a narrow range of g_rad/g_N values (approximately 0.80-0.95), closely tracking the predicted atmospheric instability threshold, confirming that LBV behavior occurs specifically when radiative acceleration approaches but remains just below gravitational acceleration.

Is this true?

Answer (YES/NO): YES